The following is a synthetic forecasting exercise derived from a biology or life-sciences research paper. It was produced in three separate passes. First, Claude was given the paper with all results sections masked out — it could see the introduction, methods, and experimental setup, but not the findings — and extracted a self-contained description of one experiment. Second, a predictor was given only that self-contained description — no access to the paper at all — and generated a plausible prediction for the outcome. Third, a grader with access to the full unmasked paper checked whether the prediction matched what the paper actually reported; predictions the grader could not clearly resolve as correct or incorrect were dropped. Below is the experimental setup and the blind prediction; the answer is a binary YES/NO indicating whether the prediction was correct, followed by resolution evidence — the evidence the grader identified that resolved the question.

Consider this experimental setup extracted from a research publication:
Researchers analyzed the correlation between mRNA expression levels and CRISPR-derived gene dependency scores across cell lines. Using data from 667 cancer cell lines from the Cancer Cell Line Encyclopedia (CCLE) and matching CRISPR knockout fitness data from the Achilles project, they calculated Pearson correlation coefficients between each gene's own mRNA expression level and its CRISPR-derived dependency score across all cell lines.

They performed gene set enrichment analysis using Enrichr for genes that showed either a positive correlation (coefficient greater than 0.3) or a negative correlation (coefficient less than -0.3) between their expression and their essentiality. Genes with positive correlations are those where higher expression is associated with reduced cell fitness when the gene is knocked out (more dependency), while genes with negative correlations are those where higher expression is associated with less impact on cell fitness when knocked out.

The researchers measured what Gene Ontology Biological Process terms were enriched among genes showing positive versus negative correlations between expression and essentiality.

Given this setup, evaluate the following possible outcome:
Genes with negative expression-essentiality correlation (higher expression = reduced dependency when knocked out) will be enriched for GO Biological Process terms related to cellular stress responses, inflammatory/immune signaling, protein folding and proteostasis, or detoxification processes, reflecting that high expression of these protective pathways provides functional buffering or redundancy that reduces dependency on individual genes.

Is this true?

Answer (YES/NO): NO